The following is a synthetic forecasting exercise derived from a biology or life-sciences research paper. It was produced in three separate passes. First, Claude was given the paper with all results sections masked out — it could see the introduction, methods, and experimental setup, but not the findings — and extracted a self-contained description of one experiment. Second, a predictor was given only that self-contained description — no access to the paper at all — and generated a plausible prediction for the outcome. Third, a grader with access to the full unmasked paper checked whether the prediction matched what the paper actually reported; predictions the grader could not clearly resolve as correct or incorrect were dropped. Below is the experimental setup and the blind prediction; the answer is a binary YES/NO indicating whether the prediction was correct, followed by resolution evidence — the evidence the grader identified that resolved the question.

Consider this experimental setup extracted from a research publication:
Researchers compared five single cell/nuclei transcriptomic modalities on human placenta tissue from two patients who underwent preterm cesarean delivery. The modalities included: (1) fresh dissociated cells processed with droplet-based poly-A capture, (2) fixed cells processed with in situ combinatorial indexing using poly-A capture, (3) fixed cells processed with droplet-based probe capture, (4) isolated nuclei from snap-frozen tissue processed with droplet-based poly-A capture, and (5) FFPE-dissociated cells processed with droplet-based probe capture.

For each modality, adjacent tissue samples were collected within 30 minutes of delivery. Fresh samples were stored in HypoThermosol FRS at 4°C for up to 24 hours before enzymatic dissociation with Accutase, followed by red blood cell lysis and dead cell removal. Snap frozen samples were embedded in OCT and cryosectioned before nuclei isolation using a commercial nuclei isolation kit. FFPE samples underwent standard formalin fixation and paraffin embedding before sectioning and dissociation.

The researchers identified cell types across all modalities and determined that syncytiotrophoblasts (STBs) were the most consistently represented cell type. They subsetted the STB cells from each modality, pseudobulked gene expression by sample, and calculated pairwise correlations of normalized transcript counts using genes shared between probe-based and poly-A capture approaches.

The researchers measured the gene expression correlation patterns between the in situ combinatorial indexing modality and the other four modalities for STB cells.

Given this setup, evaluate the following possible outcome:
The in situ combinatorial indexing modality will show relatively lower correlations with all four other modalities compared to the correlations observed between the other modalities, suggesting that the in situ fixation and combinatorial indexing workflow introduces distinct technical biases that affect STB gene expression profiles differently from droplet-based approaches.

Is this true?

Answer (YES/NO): NO